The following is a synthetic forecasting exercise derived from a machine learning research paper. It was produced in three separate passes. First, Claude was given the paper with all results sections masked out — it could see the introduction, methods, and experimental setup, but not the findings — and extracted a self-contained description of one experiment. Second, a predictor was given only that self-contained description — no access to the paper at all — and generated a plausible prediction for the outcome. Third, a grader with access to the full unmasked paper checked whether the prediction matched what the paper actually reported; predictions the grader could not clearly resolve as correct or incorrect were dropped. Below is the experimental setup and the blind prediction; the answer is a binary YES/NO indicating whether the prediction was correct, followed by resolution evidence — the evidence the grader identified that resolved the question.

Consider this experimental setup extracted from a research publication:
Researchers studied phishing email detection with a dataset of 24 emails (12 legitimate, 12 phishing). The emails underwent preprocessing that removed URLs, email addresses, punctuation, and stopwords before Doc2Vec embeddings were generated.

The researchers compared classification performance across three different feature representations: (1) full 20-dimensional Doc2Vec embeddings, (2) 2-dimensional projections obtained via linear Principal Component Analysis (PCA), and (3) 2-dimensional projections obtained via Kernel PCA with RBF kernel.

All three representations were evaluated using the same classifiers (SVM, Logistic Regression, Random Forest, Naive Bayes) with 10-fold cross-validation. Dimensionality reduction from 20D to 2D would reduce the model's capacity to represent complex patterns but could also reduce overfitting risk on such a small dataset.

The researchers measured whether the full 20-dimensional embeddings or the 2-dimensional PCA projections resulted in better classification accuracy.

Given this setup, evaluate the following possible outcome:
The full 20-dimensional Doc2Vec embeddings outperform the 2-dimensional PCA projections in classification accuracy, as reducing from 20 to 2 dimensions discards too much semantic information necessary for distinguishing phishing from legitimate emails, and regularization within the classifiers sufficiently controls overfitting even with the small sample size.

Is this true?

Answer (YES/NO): NO